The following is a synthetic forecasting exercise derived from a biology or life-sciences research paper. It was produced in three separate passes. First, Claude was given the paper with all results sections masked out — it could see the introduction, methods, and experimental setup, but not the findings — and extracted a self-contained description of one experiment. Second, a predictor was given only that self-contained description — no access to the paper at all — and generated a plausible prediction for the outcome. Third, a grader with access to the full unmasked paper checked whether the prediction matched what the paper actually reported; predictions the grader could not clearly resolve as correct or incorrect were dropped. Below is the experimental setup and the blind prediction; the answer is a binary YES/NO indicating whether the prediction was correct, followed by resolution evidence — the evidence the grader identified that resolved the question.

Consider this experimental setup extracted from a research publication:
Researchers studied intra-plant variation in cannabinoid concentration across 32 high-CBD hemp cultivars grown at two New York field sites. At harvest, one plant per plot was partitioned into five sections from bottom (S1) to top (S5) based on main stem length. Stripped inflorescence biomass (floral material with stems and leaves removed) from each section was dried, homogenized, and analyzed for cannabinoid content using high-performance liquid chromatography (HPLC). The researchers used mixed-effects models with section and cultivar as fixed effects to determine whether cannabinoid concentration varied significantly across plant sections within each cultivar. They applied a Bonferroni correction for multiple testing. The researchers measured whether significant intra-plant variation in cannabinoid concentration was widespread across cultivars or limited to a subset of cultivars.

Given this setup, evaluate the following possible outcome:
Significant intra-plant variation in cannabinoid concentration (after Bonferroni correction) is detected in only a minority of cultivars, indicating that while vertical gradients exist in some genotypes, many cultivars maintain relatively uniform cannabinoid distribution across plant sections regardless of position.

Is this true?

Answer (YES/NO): NO